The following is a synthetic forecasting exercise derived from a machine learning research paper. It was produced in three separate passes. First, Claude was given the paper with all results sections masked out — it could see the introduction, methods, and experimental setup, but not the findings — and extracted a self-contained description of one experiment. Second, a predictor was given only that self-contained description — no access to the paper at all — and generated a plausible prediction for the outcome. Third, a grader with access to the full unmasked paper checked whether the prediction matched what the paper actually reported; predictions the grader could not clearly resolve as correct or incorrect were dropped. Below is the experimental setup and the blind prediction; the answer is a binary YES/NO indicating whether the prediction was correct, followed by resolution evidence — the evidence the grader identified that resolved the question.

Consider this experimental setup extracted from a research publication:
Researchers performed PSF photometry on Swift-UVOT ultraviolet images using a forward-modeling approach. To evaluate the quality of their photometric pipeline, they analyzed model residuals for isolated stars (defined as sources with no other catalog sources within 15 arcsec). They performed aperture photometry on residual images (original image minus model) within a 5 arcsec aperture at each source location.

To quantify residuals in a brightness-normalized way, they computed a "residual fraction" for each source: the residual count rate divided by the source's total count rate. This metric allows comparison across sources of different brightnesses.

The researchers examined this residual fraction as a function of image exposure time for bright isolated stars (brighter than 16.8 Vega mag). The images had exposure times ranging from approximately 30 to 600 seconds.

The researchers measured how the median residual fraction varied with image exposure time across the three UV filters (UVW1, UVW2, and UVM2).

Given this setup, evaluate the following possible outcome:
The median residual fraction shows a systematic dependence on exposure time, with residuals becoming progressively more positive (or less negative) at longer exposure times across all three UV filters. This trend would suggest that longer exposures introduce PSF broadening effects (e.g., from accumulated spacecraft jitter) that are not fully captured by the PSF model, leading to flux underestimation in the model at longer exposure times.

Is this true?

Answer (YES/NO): NO